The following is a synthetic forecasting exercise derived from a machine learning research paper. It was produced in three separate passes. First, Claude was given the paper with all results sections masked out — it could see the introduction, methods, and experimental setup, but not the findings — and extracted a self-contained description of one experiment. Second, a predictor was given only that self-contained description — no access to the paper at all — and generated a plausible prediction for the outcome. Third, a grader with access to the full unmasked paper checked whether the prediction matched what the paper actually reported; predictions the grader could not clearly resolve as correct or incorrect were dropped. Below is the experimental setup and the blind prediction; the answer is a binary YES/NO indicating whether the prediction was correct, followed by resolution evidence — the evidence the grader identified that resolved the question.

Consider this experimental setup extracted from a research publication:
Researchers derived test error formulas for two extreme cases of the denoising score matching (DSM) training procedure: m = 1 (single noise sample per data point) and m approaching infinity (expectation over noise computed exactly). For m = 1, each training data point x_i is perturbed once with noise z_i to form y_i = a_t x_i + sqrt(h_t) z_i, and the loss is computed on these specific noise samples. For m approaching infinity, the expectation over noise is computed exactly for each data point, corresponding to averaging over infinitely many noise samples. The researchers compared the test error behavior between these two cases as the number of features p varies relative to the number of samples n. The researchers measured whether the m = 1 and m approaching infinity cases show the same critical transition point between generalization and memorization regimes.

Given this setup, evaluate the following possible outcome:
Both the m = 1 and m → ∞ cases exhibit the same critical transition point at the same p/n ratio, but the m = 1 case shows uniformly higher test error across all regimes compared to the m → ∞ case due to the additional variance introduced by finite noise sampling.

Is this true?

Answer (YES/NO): NO